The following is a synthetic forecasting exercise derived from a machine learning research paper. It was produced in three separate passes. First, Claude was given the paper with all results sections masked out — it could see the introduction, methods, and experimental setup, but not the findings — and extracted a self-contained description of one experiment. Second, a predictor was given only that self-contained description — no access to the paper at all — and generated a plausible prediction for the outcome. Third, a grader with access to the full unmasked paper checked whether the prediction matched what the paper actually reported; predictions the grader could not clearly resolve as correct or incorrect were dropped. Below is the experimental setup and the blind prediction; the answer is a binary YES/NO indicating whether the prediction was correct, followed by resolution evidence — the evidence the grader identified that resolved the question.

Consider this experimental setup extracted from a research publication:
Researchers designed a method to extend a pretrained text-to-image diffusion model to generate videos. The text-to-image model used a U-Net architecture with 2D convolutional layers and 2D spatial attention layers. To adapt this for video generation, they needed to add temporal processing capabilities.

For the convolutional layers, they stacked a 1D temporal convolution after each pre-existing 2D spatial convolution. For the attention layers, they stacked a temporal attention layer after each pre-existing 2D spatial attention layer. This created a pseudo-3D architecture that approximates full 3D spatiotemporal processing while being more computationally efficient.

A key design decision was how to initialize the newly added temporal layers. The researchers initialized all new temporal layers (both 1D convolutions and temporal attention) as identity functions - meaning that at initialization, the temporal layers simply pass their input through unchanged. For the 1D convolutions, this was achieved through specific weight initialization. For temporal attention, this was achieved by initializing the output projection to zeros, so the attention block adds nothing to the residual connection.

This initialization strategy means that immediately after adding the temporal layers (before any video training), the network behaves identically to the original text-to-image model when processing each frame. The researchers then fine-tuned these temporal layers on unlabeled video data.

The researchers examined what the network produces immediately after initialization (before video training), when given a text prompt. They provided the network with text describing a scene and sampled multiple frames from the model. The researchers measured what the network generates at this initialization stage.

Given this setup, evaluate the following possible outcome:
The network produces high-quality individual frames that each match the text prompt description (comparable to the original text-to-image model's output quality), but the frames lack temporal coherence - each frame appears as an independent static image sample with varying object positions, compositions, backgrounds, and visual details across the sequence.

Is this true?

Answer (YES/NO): YES